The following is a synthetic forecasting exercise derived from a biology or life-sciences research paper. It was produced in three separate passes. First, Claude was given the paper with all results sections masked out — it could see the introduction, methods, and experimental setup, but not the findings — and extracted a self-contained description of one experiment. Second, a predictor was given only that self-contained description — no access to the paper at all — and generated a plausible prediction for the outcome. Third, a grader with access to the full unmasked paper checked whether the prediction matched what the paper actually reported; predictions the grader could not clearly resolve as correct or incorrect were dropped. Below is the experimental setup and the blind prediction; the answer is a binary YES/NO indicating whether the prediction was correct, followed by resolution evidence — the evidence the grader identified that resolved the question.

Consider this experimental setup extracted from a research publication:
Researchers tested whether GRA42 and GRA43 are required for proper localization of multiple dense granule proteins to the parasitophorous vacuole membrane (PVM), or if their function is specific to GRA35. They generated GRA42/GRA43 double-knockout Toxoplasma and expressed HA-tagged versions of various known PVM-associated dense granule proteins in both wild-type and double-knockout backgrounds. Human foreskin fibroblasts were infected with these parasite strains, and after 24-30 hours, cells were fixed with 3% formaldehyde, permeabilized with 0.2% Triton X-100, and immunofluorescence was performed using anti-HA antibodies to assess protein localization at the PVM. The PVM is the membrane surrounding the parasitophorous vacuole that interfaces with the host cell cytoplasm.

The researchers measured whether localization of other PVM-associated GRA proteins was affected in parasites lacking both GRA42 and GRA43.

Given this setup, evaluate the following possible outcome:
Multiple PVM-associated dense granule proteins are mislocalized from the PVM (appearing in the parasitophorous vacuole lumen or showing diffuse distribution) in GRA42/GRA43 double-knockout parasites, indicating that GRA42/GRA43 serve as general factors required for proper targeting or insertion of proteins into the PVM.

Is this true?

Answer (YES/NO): YES